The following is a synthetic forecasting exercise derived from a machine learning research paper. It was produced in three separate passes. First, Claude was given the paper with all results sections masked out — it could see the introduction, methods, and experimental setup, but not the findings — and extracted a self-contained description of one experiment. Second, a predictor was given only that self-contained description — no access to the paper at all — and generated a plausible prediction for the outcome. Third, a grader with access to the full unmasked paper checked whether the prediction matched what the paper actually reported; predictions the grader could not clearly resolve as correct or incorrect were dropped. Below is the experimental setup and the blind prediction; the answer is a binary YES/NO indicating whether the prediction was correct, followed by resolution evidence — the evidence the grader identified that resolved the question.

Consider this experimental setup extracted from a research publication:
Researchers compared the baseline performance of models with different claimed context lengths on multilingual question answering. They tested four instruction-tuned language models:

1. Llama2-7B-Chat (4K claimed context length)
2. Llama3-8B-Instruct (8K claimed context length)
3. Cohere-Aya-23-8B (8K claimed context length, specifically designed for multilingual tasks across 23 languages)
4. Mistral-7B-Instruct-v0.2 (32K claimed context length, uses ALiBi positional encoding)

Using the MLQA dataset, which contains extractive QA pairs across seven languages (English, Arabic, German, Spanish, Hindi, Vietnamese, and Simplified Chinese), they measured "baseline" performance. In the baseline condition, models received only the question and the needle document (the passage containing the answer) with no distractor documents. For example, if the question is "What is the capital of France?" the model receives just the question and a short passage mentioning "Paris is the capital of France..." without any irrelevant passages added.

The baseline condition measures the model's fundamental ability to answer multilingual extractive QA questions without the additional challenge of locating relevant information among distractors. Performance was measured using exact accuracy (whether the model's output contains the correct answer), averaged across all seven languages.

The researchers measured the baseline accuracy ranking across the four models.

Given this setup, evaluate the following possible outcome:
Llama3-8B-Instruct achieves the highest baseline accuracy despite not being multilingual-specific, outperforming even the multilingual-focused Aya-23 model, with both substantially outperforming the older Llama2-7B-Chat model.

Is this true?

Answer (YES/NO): NO